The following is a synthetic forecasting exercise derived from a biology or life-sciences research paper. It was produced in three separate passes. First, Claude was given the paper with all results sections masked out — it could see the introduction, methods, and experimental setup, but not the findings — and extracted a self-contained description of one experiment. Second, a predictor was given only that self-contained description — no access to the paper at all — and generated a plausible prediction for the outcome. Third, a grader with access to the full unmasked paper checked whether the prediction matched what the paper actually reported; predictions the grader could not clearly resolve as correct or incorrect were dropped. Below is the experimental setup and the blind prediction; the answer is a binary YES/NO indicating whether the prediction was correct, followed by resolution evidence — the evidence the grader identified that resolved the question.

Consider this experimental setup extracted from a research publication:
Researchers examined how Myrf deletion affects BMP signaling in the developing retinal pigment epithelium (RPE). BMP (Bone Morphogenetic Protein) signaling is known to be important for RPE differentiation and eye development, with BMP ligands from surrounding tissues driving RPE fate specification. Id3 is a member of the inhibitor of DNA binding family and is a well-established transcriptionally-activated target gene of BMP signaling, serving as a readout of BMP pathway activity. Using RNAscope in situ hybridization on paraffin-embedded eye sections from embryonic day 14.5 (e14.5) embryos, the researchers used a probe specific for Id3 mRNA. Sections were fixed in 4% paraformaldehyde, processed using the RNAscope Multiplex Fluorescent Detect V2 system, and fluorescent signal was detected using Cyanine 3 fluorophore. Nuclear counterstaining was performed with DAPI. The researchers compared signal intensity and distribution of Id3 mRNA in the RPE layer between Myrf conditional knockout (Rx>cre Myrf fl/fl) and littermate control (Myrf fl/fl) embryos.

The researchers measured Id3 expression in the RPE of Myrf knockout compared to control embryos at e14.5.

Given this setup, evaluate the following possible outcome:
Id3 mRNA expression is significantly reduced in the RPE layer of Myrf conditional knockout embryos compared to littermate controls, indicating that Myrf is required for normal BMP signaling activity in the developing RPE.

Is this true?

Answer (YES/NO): NO